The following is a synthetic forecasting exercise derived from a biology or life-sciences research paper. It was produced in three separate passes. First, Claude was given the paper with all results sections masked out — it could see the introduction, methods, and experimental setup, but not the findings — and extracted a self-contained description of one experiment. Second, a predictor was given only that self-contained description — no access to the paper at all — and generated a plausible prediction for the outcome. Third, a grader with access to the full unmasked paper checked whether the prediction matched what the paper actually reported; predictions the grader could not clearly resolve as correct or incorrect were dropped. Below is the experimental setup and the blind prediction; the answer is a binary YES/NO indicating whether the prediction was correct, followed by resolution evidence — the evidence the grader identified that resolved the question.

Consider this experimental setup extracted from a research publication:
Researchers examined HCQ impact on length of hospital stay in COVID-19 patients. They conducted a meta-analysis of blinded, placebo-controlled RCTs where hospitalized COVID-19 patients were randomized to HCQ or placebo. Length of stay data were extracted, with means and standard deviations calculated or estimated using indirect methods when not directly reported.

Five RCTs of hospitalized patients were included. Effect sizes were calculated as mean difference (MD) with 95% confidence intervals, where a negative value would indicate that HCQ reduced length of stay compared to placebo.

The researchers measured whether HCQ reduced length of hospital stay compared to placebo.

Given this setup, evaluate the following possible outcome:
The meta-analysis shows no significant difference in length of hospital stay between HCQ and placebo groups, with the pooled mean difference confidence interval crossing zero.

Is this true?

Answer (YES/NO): YES